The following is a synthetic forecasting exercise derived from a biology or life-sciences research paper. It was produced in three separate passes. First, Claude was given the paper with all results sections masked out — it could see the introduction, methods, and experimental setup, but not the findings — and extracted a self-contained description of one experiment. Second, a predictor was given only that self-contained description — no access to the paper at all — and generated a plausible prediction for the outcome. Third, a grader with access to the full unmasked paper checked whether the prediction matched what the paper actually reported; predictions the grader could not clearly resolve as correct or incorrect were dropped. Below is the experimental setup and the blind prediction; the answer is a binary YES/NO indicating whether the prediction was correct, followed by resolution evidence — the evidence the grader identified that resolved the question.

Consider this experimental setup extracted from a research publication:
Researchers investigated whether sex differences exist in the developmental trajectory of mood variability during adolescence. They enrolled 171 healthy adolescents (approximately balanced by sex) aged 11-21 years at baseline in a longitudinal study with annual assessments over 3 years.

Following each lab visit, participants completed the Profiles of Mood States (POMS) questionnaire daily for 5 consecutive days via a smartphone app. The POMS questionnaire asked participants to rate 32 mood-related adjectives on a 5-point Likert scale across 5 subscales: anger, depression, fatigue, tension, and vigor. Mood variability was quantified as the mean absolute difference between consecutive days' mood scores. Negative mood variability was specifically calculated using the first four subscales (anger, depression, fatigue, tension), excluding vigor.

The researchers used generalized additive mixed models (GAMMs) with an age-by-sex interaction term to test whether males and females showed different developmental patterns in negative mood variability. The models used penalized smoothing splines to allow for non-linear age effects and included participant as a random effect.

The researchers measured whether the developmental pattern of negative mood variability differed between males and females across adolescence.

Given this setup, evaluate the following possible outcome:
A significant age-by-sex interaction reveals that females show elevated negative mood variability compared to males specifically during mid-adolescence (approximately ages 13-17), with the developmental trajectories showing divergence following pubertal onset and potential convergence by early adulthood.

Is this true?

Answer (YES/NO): NO